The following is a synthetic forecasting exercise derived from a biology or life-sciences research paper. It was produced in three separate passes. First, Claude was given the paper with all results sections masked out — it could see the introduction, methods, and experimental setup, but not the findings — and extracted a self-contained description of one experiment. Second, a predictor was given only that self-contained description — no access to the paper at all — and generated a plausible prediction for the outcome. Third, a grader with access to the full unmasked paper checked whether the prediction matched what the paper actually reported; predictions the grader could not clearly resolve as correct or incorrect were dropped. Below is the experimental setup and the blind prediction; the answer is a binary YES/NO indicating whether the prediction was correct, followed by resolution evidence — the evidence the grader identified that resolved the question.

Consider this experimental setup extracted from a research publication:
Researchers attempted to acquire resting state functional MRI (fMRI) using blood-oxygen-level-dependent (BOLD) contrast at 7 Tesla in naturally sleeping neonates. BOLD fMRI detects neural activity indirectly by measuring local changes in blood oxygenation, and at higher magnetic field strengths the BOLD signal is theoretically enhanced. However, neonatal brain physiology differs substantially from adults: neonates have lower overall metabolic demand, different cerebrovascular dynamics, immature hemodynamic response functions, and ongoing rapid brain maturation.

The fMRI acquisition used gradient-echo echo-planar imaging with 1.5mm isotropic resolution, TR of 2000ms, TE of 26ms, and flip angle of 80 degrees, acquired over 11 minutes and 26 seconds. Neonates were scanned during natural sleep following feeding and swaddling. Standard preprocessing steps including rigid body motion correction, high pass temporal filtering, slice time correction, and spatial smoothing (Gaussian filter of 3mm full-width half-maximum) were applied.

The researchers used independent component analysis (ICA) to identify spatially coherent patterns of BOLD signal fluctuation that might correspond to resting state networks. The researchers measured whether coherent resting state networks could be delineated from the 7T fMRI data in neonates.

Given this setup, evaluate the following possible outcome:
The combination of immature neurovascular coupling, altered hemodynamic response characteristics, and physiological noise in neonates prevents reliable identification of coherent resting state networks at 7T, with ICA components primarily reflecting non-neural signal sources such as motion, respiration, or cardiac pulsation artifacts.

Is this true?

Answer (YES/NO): NO